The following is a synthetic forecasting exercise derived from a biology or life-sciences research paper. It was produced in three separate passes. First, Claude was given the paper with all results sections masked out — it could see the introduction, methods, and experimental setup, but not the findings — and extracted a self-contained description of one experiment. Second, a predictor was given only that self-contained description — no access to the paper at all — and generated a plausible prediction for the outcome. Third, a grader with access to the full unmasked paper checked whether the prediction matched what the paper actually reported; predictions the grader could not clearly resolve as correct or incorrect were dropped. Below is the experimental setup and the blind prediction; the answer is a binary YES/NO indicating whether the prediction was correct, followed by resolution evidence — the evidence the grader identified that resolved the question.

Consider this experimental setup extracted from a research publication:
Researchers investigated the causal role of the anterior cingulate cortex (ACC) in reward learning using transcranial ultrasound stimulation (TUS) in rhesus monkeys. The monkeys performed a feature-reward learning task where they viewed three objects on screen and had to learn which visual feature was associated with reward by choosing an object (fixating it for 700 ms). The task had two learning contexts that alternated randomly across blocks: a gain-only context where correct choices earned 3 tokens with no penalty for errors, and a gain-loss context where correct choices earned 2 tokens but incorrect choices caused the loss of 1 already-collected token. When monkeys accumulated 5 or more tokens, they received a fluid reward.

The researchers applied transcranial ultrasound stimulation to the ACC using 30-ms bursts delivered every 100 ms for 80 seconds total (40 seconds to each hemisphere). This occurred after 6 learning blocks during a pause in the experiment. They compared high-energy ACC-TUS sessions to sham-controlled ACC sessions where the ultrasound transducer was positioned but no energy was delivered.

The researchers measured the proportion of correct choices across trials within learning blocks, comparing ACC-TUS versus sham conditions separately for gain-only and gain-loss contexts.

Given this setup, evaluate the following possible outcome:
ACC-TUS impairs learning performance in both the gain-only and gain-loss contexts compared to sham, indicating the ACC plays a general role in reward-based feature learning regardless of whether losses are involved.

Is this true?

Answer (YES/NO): NO